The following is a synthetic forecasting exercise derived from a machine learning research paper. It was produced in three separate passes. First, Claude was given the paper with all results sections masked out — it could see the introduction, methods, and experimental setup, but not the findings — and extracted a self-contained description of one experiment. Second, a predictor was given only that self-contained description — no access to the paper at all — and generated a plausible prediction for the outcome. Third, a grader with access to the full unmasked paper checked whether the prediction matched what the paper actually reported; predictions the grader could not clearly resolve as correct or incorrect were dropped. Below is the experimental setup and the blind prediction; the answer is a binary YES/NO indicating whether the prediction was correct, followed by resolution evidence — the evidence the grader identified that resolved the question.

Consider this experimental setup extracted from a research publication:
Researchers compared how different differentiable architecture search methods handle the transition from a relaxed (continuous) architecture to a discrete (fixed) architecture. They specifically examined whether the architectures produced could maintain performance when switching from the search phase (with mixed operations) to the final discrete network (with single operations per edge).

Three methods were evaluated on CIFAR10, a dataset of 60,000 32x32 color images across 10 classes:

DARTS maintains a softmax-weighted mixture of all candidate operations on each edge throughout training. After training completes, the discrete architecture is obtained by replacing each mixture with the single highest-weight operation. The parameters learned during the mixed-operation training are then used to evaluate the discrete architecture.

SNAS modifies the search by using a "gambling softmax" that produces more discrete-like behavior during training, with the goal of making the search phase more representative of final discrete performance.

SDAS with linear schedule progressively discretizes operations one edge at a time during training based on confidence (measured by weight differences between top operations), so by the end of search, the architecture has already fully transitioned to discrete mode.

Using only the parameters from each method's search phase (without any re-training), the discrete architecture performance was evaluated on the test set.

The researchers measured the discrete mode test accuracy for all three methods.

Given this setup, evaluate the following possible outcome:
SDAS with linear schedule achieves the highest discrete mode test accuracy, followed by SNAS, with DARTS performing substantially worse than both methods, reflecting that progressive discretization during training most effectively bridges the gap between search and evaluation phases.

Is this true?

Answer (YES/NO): YES